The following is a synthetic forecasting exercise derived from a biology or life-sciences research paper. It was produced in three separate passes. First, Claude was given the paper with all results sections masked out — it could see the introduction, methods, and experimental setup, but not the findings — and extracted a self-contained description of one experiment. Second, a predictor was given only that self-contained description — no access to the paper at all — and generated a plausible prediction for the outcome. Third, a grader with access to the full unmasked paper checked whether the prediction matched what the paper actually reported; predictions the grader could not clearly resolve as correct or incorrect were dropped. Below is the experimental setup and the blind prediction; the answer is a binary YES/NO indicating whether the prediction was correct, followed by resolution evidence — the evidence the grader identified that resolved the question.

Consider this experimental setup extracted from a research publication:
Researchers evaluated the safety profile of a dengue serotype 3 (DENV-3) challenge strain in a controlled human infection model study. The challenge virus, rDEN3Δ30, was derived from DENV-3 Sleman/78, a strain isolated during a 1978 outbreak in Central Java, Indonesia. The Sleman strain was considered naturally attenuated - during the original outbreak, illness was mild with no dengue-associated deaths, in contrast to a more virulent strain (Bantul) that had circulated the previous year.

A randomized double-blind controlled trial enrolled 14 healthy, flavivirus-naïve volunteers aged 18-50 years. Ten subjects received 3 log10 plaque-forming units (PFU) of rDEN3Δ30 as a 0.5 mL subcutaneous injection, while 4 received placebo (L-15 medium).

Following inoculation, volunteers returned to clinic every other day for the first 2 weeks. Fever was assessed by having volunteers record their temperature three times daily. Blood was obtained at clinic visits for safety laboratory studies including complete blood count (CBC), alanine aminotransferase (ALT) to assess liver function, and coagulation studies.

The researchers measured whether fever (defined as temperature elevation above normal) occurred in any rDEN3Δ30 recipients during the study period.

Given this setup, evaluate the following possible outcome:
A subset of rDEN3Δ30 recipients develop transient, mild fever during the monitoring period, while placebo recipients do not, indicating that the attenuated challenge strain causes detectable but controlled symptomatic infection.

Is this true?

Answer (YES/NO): NO